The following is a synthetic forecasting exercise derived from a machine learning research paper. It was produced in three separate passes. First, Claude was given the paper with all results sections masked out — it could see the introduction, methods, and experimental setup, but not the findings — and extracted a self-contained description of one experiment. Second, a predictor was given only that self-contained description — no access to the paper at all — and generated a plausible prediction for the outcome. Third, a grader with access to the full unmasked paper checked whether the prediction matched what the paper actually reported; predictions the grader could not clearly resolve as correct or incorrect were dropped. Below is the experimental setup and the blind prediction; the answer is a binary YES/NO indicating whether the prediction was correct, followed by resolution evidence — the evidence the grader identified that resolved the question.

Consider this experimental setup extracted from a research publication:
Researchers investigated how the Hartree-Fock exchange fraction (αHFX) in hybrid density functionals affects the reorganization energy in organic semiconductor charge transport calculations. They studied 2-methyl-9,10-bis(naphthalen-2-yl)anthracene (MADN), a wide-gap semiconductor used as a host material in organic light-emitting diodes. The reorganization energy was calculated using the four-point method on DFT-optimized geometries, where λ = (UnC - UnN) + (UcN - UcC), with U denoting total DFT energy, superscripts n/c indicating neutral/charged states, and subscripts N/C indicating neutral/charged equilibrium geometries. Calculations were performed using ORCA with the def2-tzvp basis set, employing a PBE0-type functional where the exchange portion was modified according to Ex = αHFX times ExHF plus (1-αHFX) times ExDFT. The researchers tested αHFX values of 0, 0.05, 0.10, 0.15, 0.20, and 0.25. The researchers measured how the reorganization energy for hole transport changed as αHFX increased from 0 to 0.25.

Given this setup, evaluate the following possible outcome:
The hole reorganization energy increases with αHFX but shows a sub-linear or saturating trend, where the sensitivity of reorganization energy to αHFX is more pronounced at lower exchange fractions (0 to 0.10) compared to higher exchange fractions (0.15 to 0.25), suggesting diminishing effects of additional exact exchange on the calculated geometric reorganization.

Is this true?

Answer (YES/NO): YES